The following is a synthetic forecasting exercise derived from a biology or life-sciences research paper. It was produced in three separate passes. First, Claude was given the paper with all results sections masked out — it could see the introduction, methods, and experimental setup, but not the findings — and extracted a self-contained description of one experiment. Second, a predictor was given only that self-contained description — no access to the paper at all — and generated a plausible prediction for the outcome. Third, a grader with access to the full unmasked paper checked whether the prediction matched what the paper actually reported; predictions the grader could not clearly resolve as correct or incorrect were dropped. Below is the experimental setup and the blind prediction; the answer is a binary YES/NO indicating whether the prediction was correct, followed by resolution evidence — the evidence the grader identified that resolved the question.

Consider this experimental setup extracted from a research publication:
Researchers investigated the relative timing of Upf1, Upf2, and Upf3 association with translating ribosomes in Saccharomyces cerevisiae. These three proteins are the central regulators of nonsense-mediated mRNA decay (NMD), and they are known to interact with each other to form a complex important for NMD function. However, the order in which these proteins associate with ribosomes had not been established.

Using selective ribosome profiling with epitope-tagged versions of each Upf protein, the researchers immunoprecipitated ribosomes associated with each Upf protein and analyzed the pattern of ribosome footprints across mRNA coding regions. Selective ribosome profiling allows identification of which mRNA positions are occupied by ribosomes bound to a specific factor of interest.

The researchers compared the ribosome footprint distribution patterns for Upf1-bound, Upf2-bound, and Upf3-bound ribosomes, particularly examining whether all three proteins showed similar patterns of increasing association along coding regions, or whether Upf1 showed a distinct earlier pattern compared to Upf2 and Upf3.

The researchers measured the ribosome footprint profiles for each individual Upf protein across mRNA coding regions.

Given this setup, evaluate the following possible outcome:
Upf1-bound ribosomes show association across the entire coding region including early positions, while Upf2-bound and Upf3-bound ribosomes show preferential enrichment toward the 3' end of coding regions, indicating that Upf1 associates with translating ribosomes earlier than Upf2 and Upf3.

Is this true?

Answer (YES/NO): YES